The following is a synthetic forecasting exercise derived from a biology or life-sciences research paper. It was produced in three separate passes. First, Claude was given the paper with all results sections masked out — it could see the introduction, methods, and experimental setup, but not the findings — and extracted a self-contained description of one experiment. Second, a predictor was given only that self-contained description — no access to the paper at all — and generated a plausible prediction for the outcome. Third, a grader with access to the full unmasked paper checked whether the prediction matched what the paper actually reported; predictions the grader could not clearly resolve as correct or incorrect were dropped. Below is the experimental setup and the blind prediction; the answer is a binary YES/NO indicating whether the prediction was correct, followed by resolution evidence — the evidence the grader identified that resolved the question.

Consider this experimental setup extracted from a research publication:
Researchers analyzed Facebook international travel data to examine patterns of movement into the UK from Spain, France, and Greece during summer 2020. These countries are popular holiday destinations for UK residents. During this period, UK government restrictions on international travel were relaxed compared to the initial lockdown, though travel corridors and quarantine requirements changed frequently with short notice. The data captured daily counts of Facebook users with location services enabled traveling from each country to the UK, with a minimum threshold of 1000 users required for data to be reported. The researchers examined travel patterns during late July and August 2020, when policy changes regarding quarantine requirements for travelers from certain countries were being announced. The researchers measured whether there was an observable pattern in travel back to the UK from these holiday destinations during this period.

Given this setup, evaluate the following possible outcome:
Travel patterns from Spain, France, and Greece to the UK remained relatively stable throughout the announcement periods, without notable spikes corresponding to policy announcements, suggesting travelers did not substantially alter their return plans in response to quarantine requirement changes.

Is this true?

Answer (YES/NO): NO